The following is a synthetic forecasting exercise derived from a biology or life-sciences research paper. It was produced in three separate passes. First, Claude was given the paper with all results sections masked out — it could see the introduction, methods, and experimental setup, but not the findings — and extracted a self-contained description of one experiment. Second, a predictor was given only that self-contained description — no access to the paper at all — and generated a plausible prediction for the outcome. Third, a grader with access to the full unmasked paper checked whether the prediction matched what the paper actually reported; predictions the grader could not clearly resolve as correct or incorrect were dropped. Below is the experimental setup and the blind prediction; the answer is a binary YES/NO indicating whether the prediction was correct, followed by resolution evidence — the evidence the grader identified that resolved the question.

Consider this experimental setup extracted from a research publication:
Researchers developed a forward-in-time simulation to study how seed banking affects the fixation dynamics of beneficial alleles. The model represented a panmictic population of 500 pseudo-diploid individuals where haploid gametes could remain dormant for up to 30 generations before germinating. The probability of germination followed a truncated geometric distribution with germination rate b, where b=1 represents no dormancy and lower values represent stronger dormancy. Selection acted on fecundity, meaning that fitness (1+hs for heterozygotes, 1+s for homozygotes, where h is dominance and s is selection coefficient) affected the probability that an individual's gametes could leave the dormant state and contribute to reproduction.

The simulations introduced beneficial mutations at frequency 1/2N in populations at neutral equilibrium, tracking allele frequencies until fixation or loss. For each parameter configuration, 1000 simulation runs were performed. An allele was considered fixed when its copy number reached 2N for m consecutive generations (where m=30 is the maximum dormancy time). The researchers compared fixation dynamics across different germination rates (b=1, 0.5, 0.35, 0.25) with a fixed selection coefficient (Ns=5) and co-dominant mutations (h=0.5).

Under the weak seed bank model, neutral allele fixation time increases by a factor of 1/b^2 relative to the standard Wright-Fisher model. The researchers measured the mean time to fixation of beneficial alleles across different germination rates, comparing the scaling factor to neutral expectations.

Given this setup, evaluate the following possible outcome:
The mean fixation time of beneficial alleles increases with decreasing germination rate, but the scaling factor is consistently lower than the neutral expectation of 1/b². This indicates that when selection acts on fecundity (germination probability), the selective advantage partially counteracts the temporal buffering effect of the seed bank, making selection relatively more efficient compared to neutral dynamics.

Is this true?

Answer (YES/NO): NO